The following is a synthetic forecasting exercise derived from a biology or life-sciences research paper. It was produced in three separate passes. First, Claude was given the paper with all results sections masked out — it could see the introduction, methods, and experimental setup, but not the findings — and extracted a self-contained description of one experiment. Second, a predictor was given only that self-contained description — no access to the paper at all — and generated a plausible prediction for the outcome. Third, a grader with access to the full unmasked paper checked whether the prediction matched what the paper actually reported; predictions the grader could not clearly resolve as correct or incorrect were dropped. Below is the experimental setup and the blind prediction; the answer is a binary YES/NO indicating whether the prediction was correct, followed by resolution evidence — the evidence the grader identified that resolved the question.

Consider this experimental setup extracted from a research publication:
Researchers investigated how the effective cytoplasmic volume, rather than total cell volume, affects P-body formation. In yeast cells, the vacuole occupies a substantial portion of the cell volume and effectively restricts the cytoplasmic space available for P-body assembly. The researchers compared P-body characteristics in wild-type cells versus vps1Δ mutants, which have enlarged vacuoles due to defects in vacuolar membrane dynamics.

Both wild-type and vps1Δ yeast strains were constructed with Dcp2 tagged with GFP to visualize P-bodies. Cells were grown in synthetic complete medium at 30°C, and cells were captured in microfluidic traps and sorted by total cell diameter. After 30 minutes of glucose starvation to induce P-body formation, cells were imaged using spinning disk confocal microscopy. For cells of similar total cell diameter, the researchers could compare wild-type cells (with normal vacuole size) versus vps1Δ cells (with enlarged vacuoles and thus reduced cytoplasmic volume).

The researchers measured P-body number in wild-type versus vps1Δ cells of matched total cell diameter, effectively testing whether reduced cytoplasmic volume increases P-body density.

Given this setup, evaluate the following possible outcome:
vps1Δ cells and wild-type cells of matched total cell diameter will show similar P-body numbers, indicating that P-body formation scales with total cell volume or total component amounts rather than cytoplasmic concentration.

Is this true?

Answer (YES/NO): NO